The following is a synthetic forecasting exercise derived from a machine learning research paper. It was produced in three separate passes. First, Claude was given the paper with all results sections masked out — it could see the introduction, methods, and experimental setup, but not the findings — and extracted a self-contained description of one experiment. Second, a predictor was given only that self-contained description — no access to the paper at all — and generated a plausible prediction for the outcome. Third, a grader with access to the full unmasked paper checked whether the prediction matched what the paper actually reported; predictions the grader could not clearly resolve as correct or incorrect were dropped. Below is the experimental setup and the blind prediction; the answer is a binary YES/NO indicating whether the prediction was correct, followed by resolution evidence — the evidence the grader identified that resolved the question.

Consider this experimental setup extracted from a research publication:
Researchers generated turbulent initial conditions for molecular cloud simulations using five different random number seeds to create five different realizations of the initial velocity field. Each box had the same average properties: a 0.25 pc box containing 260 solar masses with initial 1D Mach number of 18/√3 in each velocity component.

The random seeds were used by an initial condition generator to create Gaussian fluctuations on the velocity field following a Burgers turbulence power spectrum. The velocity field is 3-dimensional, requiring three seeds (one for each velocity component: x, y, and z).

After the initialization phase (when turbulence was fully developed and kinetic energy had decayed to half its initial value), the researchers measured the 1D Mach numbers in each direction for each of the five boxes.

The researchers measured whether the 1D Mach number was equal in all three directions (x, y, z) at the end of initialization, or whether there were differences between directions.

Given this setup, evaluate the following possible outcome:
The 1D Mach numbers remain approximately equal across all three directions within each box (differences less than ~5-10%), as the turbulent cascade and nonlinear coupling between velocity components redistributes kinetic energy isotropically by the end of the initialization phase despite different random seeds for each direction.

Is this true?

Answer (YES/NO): NO